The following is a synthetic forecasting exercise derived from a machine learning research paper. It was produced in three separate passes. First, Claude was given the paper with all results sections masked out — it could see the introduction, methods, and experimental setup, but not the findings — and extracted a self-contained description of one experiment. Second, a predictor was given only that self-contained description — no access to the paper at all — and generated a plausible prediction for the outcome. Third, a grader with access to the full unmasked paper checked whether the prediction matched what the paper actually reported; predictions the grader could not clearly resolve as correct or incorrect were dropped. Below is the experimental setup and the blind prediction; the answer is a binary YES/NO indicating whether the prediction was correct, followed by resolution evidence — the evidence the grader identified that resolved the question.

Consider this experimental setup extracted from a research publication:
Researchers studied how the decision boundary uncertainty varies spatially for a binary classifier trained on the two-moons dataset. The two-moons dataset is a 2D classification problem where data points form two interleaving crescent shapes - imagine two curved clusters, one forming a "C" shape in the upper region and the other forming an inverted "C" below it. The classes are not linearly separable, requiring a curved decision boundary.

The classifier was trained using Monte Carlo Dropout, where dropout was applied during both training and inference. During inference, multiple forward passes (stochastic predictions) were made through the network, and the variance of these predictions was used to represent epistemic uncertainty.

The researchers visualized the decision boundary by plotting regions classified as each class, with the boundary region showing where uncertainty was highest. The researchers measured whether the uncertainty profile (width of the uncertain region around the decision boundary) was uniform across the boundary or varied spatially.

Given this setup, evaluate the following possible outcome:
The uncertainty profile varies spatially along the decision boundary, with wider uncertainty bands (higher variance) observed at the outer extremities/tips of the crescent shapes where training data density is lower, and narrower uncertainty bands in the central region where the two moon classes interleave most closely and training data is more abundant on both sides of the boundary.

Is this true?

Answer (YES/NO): YES